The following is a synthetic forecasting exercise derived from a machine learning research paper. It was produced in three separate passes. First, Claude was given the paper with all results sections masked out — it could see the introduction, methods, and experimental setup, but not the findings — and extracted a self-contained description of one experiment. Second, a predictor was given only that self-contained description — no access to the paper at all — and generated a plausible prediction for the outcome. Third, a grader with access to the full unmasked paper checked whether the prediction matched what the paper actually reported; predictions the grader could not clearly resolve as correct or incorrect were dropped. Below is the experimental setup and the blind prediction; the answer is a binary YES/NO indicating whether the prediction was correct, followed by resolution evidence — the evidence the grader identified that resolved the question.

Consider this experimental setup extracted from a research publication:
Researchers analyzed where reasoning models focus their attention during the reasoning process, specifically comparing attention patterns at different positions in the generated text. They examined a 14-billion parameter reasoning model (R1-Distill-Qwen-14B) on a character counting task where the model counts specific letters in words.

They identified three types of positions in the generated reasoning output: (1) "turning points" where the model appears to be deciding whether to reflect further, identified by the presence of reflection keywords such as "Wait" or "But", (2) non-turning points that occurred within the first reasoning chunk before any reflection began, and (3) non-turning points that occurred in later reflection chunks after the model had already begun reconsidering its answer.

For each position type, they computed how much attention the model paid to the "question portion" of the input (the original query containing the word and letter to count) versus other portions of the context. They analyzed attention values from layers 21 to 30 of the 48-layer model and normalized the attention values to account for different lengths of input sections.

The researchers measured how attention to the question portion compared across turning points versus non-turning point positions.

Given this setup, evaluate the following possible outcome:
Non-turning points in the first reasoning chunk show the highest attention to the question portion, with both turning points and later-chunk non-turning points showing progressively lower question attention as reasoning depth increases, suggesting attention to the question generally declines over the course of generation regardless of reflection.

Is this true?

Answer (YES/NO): NO